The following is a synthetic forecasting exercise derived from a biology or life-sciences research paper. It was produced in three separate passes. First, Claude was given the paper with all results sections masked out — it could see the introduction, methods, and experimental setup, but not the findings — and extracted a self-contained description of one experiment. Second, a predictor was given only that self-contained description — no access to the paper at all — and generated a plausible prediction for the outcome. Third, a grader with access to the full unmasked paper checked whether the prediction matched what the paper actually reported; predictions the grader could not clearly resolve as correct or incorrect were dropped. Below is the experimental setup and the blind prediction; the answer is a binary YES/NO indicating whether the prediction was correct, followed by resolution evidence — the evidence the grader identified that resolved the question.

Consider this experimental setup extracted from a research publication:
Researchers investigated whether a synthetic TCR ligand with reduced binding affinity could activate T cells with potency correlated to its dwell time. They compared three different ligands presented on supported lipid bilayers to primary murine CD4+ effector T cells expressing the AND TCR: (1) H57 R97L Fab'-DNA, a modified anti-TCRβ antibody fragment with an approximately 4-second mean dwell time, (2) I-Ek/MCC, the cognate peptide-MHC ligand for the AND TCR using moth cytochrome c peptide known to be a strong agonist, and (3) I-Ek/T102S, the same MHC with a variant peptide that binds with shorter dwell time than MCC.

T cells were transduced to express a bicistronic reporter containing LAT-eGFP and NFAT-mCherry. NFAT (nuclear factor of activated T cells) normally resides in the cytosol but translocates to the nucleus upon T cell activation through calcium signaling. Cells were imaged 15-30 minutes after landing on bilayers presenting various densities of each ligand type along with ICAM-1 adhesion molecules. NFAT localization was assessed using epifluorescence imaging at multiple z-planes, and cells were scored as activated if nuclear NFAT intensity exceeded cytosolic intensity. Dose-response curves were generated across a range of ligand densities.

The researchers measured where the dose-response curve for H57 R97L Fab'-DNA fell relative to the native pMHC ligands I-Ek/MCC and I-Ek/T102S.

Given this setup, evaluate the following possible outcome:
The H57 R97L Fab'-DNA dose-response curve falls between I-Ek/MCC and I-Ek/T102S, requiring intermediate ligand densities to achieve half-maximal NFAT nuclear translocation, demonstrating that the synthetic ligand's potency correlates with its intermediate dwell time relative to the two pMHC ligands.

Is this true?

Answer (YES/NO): NO